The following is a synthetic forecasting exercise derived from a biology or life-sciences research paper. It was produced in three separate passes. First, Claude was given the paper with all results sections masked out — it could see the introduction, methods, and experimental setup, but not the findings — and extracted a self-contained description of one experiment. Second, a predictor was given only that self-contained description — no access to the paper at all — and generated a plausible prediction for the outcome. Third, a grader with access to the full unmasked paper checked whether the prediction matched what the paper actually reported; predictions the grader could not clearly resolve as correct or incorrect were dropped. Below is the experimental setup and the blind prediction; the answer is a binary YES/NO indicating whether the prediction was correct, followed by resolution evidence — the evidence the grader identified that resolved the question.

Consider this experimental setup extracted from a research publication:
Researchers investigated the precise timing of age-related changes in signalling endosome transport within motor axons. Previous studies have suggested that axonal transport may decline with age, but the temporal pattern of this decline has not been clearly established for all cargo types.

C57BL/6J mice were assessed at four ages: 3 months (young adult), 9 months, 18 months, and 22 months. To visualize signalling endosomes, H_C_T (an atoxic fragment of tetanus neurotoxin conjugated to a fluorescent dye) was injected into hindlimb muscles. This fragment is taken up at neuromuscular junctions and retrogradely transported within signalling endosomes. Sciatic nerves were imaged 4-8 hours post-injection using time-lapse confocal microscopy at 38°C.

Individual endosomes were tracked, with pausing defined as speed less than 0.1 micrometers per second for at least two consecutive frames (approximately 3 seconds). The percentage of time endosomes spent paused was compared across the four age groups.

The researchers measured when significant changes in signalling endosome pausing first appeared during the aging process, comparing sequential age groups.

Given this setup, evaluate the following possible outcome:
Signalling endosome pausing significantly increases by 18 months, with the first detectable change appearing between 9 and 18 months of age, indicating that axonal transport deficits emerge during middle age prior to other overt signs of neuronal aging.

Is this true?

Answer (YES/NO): NO